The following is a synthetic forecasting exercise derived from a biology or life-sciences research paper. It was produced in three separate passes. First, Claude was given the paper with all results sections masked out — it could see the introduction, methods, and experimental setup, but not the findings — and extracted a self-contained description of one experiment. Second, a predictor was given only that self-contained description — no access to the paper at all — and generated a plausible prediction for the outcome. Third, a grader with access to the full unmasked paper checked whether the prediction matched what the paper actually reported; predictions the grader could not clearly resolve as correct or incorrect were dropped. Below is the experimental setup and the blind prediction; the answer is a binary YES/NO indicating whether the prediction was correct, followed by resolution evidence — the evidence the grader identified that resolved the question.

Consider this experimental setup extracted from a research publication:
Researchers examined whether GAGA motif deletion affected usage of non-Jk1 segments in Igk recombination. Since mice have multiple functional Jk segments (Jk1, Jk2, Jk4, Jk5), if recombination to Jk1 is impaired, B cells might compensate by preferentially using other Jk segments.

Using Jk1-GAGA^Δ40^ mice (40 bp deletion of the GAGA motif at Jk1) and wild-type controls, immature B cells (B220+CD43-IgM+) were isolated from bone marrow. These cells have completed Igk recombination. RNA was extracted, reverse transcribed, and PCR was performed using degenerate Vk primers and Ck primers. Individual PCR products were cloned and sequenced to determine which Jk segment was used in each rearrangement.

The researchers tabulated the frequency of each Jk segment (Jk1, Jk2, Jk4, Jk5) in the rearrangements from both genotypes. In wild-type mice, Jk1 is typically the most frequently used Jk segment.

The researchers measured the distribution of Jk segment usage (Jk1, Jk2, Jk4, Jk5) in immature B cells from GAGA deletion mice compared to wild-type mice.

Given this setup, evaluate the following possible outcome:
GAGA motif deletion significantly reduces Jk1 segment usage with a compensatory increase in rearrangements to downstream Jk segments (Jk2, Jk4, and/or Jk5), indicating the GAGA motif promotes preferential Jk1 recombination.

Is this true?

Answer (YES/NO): NO